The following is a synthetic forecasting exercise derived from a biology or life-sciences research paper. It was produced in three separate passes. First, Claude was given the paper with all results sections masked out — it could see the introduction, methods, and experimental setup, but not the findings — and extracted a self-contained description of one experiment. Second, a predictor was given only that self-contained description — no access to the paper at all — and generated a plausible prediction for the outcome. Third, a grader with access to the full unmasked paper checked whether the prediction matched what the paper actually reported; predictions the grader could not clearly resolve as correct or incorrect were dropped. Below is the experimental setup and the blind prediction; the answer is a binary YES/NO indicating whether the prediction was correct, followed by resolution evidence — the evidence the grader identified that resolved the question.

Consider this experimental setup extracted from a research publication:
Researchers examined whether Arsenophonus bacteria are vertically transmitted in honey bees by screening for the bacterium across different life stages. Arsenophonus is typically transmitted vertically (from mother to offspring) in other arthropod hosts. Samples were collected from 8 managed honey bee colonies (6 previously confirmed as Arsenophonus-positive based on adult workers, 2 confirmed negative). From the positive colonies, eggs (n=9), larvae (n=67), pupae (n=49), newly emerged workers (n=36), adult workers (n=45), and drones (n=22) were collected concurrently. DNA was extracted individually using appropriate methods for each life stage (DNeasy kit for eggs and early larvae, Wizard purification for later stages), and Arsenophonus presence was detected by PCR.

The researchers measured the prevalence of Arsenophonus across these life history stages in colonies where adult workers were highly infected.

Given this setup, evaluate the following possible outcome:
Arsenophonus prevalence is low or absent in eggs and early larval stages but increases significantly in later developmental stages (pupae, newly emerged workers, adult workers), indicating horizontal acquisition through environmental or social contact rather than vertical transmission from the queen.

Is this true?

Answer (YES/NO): NO